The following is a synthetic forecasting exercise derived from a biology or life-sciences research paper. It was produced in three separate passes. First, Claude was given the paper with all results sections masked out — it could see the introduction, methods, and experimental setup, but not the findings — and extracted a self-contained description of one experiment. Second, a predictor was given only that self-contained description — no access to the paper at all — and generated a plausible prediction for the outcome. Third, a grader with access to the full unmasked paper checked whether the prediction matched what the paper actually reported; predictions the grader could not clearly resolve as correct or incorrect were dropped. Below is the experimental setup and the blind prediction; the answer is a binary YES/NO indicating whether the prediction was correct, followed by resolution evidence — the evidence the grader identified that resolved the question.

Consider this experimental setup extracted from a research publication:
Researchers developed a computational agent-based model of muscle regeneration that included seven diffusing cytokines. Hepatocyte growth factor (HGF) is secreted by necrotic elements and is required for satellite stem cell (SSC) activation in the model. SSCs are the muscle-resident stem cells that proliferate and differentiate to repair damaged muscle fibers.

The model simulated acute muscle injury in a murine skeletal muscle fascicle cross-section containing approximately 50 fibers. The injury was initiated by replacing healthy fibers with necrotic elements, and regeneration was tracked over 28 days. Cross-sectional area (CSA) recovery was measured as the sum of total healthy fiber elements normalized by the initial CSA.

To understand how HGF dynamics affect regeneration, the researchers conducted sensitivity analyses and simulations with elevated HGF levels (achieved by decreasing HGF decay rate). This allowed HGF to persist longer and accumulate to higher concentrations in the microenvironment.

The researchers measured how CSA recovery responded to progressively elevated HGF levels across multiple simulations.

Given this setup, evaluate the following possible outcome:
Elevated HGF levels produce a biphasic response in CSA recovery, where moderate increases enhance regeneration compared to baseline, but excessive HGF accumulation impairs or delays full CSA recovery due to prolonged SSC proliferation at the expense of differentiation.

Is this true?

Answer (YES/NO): NO